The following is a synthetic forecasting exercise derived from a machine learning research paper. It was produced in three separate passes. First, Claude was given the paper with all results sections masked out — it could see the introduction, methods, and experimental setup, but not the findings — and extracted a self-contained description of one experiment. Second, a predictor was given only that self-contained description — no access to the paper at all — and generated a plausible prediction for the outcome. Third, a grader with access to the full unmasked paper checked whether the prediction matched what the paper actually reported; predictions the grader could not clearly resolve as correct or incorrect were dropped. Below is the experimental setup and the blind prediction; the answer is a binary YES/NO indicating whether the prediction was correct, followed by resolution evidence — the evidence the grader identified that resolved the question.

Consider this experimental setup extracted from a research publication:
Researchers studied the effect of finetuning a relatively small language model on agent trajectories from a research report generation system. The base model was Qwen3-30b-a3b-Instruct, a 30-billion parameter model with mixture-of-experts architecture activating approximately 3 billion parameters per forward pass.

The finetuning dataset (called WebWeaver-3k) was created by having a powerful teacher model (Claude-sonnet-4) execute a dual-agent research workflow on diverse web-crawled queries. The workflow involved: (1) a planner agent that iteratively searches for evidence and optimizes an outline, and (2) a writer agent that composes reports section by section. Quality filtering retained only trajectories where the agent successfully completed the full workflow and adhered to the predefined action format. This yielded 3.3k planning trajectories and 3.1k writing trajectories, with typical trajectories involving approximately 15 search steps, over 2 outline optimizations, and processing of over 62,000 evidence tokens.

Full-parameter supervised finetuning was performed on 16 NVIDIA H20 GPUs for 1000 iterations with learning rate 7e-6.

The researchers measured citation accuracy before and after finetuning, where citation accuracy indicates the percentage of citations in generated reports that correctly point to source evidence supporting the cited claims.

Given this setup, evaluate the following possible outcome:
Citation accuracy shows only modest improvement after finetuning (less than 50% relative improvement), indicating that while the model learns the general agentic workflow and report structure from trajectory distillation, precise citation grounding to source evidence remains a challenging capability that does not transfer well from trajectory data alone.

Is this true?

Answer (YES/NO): NO